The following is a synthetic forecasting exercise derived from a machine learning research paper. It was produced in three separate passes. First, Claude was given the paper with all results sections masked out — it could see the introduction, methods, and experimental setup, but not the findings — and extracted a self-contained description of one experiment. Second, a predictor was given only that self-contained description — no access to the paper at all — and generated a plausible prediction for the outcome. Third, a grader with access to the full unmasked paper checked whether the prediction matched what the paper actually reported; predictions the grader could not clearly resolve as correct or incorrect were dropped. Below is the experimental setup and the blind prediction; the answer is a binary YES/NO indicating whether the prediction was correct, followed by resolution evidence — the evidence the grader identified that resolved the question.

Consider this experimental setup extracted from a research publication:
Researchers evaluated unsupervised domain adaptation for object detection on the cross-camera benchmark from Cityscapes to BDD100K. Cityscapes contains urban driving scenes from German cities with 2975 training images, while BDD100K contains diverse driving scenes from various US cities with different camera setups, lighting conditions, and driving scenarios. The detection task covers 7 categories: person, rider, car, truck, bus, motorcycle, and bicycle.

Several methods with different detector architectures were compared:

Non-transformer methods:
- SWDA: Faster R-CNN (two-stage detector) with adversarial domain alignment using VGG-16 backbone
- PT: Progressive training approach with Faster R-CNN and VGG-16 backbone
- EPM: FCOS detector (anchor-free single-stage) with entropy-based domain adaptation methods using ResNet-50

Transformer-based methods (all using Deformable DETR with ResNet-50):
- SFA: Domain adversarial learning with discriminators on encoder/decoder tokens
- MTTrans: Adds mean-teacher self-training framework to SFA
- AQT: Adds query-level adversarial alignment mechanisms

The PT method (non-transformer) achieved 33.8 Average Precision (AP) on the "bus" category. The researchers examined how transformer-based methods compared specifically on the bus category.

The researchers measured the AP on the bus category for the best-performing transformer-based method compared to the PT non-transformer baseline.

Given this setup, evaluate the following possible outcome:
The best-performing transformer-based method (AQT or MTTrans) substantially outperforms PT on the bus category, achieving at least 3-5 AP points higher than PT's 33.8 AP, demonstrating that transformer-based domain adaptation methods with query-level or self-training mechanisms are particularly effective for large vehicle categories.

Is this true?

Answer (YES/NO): NO